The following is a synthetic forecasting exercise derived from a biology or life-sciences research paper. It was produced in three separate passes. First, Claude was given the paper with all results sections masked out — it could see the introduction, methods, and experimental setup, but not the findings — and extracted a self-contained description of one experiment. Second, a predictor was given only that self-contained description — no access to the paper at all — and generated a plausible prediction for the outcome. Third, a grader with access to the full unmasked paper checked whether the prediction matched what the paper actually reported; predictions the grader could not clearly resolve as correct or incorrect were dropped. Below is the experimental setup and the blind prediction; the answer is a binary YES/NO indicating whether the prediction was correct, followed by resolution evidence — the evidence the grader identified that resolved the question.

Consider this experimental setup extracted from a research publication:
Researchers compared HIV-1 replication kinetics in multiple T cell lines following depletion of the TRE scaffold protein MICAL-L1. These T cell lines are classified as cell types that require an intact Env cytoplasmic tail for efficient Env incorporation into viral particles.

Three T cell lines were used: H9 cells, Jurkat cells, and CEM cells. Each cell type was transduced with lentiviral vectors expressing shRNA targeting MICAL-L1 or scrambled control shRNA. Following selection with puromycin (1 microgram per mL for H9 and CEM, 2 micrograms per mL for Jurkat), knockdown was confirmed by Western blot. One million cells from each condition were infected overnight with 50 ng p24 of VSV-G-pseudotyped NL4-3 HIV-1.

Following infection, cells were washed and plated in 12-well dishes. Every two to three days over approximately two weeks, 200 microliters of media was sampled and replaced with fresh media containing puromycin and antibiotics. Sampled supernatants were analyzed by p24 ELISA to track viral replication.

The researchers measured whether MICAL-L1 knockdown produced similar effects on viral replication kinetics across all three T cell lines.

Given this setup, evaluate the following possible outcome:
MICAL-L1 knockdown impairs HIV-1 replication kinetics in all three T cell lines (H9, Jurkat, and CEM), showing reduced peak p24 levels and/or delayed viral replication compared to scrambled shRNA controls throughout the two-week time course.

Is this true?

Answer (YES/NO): NO